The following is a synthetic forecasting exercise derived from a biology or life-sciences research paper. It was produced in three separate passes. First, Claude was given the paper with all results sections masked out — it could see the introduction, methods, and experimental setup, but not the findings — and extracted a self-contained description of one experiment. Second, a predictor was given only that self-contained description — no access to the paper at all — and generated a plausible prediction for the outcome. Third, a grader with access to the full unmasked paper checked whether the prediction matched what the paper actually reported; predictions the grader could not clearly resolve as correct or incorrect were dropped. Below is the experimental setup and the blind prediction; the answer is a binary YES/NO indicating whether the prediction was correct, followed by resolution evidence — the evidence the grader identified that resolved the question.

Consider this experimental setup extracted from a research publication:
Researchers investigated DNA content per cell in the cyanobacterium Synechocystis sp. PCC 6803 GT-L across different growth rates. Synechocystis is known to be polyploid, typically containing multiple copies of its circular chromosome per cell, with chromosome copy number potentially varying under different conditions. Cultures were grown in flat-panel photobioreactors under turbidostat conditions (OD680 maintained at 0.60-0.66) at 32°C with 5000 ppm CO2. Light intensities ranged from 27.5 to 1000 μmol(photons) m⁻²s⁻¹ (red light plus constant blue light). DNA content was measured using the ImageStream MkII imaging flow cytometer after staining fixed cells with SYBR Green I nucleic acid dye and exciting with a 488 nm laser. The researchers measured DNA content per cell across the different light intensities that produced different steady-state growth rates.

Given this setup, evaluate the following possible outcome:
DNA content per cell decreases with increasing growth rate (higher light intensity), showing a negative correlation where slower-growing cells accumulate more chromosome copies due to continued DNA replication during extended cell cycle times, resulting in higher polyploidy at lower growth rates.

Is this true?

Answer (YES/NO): NO